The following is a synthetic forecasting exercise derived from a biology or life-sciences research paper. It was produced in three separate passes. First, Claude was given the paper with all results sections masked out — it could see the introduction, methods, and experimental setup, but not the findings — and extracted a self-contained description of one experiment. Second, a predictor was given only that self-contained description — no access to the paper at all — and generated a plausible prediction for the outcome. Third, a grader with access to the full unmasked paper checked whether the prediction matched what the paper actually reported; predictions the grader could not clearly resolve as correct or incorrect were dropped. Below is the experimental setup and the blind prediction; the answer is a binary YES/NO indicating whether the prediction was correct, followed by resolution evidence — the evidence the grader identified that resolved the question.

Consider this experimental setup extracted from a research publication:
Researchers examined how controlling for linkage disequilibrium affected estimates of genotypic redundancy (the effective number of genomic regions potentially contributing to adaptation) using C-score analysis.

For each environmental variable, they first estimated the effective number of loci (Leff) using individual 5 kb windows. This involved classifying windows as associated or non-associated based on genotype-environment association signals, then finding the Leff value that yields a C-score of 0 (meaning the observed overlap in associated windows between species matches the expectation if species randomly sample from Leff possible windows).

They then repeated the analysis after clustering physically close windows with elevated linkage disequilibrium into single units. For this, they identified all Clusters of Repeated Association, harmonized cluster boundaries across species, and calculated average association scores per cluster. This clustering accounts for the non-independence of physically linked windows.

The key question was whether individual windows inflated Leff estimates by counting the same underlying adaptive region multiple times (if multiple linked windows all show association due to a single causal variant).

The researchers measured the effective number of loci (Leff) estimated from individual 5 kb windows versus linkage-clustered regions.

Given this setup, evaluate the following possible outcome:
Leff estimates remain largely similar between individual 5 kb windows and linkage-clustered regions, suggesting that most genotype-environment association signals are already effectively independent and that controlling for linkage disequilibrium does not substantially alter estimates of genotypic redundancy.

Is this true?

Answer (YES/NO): NO